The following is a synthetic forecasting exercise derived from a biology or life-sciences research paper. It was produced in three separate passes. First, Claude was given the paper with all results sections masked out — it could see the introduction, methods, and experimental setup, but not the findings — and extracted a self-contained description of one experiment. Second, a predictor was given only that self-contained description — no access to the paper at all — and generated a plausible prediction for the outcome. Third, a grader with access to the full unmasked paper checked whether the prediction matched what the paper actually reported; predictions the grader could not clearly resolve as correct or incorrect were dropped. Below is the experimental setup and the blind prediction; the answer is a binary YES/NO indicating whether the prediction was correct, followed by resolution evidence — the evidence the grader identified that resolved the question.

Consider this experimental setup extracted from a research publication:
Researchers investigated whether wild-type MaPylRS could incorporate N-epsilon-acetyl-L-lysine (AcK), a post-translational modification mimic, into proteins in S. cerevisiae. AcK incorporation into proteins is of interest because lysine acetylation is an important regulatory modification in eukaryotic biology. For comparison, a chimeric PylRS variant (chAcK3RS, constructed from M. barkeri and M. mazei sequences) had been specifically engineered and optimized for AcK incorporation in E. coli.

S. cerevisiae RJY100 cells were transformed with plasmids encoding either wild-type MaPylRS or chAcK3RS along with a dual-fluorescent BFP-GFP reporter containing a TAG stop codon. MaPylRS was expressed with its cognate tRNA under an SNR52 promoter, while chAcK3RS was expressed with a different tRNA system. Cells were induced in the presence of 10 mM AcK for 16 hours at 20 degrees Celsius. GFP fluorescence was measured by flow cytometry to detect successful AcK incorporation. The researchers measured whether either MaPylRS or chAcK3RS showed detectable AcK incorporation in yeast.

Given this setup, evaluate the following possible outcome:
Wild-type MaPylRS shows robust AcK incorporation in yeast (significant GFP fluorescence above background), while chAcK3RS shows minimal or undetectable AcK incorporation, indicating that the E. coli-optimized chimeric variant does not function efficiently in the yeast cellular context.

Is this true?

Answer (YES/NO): NO